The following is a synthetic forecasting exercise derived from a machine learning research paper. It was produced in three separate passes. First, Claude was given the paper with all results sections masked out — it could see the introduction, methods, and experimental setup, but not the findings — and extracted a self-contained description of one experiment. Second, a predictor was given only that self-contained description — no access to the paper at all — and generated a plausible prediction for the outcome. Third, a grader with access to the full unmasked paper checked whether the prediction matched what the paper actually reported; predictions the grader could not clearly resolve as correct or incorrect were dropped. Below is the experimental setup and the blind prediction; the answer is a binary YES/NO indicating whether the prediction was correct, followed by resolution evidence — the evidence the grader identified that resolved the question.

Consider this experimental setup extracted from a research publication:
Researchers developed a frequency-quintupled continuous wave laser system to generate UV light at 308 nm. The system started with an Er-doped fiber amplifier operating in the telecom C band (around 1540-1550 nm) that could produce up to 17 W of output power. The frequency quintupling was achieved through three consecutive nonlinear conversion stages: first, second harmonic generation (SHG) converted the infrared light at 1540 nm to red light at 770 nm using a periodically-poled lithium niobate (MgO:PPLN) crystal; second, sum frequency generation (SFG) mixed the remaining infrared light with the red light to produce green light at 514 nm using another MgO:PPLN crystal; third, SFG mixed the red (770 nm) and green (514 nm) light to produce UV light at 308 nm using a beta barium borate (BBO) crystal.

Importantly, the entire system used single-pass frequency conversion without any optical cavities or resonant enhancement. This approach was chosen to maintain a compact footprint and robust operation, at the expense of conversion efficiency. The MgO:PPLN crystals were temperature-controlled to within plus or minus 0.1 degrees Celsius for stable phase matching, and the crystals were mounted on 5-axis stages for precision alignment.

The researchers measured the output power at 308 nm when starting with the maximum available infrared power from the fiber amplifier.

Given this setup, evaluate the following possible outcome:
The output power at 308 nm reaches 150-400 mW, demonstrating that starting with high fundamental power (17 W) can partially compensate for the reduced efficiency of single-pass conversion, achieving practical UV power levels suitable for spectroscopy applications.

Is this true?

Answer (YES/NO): NO